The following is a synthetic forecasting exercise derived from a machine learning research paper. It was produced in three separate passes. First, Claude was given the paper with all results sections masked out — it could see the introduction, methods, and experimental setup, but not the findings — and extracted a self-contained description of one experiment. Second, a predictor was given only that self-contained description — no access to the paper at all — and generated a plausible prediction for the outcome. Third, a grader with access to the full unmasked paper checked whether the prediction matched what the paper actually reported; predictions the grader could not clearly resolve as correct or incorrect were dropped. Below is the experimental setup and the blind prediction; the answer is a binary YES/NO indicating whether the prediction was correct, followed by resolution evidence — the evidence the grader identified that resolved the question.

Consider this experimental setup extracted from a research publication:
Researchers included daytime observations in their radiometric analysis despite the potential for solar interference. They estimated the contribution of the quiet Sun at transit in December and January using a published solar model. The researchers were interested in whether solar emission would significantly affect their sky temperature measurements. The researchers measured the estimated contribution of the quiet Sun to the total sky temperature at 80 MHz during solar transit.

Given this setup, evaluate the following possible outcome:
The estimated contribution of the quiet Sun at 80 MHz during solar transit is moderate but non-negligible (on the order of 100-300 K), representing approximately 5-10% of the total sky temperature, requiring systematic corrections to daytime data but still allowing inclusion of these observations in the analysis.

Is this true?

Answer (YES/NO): NO